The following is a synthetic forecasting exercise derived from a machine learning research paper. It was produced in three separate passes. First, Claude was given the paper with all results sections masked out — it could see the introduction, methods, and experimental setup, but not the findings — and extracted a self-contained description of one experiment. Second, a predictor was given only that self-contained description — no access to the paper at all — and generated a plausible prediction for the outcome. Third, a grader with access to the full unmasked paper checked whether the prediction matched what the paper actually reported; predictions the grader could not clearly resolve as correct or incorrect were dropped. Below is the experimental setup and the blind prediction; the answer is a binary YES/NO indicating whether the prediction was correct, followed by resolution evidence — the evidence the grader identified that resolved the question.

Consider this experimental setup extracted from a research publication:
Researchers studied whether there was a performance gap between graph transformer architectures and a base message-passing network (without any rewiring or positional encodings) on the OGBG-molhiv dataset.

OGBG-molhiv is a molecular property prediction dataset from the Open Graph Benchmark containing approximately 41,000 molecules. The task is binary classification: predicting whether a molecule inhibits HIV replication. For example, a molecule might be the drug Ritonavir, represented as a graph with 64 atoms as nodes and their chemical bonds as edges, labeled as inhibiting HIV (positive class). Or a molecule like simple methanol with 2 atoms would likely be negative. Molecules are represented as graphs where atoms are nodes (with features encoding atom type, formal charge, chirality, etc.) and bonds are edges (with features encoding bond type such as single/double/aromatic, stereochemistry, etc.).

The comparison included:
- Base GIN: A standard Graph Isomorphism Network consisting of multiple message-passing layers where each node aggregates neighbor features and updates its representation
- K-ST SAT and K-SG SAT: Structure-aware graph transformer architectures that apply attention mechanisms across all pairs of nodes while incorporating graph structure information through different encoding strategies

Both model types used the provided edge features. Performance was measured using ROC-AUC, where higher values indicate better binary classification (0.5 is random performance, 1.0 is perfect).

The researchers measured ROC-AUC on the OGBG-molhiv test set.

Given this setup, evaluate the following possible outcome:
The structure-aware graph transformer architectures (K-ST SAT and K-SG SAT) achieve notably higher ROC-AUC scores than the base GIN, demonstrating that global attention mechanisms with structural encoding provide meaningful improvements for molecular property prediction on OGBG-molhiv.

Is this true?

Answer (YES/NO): NO